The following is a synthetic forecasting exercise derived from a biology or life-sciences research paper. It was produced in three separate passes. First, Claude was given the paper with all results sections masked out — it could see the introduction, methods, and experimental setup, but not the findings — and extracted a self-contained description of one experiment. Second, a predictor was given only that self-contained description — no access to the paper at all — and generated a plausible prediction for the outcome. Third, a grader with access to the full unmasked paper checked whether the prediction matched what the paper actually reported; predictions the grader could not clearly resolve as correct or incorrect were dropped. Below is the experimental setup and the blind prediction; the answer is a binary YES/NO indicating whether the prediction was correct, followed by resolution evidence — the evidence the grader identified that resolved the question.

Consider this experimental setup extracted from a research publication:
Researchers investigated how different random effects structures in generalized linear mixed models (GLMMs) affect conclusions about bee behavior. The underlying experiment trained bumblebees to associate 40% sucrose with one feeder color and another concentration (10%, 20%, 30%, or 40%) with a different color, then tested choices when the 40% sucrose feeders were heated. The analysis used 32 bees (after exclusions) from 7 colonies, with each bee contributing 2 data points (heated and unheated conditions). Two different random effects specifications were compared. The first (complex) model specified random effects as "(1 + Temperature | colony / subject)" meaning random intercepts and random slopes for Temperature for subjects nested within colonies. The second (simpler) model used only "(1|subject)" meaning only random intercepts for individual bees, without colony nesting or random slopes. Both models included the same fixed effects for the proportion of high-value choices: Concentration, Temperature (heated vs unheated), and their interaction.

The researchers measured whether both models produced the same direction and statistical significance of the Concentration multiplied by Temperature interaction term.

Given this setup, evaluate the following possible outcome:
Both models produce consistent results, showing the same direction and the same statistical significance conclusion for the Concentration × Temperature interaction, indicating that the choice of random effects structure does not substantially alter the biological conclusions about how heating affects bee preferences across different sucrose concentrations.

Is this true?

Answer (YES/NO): NO